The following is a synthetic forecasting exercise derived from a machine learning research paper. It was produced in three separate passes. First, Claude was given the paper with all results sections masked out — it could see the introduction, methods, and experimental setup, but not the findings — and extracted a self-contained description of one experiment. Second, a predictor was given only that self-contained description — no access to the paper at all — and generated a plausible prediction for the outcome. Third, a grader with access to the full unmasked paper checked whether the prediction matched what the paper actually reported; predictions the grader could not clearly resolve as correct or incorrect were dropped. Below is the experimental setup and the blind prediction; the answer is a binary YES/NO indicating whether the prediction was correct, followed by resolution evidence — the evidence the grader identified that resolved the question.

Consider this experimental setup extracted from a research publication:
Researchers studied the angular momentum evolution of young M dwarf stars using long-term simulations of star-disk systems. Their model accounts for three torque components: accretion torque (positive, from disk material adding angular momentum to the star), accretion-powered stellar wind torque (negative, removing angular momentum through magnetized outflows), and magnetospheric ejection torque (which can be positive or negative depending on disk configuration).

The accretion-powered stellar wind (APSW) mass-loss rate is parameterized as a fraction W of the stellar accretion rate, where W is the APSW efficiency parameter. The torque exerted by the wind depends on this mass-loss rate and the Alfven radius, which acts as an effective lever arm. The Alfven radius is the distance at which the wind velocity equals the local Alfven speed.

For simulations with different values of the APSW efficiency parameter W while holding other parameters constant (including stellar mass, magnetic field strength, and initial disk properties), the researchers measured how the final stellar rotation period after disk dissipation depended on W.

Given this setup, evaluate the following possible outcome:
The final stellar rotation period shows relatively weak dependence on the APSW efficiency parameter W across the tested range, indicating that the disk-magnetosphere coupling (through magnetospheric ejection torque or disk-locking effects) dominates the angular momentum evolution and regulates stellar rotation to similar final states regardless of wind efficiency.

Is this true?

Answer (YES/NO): NO